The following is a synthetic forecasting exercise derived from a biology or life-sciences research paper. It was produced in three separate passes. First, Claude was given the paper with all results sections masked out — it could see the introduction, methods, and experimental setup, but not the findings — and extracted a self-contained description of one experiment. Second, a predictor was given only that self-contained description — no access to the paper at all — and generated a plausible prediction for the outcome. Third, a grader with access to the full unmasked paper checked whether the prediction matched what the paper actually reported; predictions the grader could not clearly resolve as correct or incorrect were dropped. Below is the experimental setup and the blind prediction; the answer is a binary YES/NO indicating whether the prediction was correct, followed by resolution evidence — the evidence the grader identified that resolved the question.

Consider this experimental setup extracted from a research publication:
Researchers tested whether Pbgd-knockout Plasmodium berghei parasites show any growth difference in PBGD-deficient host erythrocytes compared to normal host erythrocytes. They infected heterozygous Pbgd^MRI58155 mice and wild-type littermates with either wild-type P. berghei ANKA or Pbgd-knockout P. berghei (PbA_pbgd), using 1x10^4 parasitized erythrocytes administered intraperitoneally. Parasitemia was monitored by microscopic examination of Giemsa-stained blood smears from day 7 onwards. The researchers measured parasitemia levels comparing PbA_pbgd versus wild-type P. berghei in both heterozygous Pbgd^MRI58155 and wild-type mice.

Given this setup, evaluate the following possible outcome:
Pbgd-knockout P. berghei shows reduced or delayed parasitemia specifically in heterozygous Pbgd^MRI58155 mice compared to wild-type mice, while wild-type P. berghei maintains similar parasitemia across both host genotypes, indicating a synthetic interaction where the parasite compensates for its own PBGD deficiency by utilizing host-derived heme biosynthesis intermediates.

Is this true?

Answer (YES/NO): NO